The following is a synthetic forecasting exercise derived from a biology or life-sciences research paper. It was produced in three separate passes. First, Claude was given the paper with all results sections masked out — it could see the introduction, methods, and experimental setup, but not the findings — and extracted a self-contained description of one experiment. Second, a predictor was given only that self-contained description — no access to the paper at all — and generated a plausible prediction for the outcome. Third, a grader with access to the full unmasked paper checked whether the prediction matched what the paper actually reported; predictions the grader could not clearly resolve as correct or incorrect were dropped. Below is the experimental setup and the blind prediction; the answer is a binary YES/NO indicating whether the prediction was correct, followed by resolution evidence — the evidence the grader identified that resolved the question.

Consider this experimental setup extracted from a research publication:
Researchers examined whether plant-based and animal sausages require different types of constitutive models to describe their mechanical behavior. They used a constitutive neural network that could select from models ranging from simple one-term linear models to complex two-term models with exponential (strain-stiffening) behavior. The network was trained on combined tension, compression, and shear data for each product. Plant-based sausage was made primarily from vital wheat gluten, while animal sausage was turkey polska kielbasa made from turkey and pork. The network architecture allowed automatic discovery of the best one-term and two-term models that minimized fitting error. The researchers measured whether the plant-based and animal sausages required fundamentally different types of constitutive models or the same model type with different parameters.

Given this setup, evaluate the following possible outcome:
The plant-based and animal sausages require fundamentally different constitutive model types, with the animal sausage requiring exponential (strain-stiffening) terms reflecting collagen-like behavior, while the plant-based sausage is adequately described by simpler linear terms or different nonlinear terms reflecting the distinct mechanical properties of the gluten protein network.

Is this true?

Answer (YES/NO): YES